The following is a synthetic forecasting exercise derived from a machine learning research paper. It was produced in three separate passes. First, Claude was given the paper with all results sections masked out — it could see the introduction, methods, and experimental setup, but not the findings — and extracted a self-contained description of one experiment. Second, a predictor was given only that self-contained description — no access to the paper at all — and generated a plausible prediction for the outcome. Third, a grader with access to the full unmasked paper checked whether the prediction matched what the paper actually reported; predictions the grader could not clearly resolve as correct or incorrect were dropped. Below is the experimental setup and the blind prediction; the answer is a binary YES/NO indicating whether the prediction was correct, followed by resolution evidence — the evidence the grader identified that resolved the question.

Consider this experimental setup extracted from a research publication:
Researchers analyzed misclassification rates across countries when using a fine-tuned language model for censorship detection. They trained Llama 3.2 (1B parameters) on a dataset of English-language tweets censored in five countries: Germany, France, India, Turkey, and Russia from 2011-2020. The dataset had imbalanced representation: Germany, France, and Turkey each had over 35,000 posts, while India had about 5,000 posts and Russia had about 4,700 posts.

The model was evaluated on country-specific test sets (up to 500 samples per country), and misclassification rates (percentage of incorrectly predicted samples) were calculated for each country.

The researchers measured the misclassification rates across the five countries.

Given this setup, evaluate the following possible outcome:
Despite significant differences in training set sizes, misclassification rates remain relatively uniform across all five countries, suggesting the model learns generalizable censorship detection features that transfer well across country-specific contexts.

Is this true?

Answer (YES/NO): NO